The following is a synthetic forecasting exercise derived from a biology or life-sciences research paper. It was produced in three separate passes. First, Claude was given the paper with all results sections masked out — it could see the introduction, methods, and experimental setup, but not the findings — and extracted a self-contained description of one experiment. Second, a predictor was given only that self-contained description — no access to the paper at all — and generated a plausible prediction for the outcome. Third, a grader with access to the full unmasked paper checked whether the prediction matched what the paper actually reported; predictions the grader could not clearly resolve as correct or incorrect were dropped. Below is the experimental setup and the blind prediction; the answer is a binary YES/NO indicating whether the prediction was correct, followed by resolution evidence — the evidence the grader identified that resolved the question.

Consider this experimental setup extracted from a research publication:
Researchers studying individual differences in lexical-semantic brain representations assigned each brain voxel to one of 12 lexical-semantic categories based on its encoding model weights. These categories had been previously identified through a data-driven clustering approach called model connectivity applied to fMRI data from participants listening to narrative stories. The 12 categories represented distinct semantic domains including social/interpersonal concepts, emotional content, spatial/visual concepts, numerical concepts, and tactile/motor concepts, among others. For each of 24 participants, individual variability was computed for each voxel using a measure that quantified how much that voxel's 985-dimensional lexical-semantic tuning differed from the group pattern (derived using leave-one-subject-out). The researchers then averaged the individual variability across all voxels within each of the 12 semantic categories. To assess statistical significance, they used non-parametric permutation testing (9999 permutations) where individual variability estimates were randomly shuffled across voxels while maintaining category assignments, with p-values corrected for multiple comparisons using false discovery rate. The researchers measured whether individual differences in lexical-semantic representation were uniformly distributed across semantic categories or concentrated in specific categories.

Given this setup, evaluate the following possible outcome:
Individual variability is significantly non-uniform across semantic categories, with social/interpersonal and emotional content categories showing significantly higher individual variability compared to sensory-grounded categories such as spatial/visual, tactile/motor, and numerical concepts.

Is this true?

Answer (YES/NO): NO